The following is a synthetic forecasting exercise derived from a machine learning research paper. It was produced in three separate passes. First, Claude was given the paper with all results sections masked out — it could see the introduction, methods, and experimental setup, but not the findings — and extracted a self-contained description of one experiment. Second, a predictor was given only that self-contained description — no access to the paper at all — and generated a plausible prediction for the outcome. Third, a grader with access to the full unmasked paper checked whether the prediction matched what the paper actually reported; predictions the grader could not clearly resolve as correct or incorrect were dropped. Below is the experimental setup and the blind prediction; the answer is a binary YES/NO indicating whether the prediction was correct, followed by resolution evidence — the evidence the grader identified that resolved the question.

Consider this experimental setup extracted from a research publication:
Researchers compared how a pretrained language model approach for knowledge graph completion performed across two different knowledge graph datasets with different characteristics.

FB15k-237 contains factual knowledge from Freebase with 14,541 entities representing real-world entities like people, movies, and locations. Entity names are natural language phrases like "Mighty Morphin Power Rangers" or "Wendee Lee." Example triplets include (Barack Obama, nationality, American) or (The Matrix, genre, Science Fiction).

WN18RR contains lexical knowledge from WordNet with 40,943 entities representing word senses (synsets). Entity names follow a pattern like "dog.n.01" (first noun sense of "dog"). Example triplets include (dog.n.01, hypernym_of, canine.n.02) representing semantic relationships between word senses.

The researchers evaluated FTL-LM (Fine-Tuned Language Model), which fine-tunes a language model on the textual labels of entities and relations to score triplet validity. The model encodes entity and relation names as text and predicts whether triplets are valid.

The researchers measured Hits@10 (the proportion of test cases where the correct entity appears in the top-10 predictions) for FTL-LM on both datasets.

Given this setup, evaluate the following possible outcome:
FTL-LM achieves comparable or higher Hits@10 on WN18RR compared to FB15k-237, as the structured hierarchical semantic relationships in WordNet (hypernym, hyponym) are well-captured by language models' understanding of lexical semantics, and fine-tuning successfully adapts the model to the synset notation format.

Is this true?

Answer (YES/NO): YES